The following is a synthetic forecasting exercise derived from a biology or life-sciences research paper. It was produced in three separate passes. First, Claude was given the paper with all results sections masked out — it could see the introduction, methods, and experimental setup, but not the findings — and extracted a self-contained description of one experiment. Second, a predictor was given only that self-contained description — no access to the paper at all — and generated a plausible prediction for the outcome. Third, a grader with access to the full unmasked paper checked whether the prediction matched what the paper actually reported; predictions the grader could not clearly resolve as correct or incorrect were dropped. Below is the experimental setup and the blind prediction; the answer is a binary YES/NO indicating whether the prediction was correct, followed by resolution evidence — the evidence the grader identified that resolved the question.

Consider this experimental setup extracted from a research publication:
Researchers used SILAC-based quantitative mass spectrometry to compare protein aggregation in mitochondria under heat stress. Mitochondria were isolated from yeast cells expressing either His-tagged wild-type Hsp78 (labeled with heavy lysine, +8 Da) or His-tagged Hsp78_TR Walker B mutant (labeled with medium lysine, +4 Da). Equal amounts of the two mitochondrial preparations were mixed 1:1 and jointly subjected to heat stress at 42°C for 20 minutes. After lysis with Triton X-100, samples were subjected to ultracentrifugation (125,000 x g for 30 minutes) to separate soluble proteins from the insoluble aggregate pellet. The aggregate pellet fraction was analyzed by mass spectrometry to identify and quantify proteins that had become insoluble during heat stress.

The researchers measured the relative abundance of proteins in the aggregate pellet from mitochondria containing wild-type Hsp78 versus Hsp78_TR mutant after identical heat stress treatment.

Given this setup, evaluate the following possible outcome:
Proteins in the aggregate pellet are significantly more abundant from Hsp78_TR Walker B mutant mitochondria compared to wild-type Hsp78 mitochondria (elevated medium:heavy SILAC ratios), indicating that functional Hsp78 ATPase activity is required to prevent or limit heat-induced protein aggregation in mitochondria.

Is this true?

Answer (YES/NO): NO